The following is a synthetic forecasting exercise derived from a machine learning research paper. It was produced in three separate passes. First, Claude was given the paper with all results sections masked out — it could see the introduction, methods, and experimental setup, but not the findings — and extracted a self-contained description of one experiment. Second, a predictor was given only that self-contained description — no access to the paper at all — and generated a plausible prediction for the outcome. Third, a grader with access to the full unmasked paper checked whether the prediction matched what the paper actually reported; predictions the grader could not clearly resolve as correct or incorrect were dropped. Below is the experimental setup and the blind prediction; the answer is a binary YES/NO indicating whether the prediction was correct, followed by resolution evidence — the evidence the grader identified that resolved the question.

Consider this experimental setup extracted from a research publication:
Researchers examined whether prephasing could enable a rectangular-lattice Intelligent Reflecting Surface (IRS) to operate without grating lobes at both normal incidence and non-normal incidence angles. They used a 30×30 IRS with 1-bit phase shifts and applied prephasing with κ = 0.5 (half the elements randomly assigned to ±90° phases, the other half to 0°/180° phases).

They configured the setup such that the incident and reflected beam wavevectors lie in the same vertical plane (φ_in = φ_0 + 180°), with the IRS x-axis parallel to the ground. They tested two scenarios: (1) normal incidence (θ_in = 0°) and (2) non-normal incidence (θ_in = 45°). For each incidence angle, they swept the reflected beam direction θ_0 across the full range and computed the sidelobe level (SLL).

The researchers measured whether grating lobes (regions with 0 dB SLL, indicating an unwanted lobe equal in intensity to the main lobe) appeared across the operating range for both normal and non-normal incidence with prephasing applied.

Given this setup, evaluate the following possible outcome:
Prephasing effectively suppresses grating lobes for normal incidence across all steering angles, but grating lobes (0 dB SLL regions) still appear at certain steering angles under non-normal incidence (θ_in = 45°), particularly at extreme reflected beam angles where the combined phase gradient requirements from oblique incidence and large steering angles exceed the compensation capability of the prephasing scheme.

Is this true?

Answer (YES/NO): NO